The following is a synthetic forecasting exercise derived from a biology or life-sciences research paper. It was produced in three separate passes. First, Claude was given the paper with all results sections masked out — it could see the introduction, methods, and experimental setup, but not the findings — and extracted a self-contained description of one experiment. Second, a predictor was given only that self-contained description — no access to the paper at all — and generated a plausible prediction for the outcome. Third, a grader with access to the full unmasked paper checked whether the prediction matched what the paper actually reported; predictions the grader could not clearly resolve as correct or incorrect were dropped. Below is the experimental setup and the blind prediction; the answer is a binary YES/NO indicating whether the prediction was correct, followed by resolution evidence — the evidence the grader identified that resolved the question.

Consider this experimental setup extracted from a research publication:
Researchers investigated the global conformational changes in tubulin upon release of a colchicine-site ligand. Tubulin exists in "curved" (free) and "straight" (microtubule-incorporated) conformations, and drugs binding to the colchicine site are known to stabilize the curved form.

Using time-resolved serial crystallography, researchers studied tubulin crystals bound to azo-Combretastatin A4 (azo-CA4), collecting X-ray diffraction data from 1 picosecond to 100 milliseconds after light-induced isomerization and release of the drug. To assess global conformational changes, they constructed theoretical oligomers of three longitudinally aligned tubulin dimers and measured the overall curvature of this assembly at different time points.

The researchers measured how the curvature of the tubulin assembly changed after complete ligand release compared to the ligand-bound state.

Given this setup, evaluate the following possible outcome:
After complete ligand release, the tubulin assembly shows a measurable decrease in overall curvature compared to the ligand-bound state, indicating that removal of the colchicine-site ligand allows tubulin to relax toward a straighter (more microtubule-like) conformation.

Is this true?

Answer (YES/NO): YES